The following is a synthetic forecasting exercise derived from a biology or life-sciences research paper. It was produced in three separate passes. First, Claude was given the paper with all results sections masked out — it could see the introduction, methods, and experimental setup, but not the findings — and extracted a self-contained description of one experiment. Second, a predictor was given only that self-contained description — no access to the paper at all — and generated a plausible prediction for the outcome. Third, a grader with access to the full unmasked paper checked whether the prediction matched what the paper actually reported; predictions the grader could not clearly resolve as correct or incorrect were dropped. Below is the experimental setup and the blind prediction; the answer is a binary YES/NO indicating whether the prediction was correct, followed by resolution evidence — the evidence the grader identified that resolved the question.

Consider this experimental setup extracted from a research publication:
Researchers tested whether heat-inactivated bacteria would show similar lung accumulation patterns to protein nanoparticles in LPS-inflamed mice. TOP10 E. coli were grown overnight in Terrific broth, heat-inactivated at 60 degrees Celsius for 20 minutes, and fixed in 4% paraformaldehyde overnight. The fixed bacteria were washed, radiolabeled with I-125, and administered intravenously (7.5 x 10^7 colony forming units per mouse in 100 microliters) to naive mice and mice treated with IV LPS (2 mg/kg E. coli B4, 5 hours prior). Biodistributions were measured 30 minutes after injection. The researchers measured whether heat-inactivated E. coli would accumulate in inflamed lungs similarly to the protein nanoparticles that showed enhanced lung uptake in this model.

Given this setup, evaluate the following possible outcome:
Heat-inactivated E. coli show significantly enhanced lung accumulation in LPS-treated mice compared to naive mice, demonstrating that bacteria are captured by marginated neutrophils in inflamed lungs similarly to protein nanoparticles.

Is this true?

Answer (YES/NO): YES